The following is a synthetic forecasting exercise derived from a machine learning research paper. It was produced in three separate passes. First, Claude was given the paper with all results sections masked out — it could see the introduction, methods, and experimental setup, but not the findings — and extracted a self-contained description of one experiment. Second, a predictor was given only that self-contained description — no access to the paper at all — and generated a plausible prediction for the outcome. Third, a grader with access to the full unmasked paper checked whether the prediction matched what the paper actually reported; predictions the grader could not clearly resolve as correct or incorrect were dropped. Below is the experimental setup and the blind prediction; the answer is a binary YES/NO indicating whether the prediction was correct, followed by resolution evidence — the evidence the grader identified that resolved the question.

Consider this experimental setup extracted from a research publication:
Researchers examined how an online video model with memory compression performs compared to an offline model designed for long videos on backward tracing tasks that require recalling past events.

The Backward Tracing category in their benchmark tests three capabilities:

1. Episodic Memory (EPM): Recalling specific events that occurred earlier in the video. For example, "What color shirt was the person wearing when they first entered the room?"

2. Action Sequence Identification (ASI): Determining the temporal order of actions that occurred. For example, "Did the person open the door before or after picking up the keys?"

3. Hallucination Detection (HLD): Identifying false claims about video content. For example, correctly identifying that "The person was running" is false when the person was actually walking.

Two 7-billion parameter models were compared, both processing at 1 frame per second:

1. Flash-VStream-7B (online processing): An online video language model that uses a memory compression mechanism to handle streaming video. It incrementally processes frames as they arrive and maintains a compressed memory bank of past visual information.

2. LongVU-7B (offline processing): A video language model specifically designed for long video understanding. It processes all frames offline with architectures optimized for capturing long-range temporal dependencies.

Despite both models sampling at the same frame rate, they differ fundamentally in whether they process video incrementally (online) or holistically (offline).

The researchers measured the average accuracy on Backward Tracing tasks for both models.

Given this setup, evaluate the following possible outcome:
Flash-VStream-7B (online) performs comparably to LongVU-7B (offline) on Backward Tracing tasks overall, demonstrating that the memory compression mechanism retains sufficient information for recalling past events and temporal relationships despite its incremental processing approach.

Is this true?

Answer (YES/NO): NO